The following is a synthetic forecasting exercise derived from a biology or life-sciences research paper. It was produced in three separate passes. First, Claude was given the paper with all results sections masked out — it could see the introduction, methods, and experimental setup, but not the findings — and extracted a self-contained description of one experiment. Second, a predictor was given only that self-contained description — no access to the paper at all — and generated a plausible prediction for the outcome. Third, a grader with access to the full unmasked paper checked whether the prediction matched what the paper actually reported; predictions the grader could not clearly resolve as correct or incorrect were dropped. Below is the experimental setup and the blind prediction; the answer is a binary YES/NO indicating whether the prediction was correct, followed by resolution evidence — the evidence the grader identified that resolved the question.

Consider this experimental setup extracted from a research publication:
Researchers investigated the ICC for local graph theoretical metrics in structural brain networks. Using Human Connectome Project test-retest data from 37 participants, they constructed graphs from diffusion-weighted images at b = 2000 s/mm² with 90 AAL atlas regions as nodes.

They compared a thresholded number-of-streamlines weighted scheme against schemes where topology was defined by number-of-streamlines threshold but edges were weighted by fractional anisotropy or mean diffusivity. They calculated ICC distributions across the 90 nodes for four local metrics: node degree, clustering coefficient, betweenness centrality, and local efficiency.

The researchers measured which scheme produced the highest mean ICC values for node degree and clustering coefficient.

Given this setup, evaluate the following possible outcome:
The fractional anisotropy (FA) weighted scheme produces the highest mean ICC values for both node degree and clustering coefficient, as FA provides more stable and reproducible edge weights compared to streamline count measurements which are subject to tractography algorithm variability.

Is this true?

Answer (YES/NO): NO